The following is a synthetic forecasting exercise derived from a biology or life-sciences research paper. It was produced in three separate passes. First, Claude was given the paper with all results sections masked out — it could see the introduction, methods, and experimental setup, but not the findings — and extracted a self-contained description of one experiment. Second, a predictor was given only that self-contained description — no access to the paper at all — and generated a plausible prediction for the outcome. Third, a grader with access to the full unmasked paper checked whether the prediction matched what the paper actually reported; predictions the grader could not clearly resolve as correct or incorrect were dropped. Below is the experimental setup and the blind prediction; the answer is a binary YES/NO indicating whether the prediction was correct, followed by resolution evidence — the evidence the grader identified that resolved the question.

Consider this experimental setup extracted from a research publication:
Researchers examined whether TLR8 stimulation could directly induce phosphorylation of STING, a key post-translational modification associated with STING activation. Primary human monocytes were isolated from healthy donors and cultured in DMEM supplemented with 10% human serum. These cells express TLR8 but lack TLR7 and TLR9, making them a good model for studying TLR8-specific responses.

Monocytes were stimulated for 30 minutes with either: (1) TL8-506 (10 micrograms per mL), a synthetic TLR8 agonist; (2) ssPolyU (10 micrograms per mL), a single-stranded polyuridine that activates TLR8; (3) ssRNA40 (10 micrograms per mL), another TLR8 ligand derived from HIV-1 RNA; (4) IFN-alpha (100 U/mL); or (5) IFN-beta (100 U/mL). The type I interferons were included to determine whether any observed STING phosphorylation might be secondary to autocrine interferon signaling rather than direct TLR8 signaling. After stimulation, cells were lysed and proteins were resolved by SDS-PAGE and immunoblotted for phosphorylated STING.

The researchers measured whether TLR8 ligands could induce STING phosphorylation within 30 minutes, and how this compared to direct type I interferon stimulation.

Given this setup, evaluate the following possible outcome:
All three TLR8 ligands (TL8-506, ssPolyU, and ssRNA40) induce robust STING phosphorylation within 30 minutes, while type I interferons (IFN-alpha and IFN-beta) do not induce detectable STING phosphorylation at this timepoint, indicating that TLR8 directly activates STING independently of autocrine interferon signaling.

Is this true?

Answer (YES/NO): YES